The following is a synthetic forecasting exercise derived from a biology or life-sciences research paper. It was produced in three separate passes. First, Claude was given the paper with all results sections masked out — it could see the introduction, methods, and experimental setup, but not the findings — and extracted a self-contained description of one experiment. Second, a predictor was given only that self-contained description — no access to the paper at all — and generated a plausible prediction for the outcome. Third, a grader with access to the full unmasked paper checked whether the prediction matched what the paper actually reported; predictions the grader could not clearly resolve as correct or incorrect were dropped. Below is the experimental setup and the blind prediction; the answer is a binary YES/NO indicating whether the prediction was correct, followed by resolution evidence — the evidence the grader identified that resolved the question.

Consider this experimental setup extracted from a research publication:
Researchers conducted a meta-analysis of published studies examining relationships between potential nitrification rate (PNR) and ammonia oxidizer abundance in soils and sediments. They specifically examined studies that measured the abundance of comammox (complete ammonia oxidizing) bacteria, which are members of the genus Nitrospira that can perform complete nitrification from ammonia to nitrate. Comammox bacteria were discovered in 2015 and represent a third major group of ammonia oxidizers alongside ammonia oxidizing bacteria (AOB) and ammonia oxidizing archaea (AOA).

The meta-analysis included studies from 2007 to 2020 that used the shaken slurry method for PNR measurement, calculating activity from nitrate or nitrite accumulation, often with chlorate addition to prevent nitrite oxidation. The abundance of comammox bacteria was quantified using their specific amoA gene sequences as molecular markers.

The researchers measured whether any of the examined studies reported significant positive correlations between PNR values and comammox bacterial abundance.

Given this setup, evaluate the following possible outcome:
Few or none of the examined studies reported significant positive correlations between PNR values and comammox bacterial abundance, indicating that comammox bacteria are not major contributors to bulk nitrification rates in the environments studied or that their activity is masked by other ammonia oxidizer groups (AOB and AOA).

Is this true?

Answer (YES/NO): YES